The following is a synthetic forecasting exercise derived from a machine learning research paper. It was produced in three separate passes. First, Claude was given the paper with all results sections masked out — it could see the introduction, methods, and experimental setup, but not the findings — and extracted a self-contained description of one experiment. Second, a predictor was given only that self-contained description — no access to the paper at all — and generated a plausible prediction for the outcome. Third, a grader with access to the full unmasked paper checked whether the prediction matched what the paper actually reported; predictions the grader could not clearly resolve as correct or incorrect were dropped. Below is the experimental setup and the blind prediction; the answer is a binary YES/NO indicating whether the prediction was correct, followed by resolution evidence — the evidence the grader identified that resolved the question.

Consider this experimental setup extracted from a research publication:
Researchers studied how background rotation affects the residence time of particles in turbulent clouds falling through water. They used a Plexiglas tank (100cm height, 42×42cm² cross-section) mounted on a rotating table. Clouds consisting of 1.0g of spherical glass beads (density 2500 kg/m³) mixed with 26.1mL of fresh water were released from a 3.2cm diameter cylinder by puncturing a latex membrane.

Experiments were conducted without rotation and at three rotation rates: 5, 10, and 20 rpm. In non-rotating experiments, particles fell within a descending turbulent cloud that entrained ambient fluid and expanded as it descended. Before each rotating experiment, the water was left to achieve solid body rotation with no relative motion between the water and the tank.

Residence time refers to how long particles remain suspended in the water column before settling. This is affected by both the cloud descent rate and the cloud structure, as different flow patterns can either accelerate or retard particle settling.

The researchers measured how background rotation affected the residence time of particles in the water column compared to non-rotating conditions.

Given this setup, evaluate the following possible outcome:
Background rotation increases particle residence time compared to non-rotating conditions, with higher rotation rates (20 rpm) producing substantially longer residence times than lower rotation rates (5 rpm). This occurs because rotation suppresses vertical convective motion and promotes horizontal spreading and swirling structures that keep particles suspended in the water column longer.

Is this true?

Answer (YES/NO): NO